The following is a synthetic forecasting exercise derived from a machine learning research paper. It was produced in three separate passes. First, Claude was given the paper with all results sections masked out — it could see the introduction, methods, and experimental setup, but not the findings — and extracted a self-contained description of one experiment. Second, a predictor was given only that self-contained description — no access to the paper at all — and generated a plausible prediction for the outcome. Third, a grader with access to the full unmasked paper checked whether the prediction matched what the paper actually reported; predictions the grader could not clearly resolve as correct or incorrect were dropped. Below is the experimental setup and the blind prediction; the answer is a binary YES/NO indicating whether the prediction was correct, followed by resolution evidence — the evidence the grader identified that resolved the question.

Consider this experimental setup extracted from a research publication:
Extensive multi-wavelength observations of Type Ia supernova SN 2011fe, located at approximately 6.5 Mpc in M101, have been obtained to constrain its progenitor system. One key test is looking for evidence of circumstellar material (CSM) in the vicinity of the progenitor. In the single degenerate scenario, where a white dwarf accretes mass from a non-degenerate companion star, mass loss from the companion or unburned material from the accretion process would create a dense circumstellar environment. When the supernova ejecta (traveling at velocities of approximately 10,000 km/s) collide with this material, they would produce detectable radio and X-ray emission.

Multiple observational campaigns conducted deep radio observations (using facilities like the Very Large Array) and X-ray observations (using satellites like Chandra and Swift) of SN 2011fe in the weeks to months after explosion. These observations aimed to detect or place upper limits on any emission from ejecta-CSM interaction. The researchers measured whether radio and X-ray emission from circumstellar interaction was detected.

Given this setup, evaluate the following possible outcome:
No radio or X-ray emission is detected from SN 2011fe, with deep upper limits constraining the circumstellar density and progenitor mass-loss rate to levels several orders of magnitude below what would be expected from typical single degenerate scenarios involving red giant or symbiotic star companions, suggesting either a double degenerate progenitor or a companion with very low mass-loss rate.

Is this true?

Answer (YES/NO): YES